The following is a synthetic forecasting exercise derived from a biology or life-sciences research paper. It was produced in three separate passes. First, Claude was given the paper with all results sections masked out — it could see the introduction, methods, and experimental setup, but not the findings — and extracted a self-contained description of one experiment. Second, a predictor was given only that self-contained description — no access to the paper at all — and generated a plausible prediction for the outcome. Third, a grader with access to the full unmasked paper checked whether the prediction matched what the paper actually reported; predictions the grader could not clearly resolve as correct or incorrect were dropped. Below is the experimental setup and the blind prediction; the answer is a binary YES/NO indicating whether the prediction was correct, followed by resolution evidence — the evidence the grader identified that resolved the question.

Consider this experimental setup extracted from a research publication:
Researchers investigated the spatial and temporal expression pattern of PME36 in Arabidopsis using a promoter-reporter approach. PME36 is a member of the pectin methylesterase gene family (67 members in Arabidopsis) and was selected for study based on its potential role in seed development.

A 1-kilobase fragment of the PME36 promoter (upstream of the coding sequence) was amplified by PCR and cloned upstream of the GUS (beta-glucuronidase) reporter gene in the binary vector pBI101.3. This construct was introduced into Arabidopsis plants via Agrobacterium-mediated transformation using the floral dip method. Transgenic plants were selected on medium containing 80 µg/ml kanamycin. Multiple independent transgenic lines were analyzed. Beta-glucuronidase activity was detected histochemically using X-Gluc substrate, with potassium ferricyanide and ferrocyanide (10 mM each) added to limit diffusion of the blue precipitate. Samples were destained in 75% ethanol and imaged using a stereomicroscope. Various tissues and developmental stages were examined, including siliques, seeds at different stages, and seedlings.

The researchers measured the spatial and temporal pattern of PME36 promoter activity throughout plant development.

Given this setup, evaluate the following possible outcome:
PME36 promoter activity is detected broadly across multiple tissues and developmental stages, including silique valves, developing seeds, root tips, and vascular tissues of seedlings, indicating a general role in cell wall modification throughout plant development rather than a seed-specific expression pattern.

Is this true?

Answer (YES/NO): NO